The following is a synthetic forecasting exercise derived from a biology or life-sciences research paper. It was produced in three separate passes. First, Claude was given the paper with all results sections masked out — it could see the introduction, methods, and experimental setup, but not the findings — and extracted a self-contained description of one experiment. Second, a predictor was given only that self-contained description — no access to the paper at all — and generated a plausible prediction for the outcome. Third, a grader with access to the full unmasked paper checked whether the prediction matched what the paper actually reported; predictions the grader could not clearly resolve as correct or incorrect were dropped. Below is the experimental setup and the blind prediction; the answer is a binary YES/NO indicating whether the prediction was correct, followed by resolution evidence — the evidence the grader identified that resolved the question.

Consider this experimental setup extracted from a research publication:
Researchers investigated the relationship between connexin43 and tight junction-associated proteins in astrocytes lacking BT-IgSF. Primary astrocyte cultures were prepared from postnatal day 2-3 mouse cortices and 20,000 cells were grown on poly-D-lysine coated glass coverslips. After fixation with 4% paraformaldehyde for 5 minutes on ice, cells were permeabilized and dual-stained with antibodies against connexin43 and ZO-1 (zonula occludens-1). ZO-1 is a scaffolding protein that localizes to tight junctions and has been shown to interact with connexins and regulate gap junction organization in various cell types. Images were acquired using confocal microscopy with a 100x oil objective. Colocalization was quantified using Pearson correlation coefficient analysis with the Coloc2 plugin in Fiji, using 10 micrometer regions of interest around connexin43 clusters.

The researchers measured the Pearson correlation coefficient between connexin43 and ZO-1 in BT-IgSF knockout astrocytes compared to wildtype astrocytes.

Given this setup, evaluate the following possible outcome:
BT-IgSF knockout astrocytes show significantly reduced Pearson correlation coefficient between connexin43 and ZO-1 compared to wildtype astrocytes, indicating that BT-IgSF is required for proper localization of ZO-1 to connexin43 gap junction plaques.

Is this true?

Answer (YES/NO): NO